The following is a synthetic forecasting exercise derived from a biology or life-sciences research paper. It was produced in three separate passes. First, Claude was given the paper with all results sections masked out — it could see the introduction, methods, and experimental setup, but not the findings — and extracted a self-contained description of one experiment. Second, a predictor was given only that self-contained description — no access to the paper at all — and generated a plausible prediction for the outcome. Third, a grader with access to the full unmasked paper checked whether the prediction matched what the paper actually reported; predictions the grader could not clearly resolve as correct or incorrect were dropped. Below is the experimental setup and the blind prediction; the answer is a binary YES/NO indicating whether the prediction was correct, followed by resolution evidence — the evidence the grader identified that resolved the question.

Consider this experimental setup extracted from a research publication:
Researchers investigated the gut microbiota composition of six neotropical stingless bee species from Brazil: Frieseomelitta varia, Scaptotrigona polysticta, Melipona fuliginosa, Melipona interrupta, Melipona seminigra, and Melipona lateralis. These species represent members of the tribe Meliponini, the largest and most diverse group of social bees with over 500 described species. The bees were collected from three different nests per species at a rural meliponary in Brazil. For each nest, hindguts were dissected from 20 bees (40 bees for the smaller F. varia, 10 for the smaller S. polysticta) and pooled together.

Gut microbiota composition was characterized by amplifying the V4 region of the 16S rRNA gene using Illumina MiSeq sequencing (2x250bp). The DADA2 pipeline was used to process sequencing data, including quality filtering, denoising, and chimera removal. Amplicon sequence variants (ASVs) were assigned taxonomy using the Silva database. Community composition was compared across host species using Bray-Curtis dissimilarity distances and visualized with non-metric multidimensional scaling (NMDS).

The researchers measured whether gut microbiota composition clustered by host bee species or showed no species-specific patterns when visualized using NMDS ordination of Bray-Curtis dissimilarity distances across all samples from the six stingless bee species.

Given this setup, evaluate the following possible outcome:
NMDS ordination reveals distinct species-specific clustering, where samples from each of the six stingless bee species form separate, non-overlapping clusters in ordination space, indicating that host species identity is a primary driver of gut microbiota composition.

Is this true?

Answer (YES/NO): NO